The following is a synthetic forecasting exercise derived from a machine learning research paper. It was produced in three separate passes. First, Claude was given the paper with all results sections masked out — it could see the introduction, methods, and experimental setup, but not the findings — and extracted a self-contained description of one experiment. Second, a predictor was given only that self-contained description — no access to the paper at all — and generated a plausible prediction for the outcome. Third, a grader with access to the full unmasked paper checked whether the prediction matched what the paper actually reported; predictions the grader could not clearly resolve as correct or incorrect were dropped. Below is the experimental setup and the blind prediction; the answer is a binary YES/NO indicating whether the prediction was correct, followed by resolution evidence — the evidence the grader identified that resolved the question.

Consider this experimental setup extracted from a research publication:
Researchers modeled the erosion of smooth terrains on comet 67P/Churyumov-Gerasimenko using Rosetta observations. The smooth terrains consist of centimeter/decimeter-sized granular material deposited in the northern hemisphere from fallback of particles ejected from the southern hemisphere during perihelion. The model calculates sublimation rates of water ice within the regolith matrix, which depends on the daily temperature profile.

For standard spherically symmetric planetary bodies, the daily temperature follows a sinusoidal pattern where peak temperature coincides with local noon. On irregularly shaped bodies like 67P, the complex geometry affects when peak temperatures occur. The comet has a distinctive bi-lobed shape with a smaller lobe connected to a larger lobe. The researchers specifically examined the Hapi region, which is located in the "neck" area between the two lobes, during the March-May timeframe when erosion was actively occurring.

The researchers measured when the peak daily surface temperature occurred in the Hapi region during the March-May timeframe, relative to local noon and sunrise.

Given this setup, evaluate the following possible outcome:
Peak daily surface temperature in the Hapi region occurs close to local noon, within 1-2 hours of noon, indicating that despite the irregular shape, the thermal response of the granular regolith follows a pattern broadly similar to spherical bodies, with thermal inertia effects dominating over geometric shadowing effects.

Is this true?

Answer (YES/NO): NO